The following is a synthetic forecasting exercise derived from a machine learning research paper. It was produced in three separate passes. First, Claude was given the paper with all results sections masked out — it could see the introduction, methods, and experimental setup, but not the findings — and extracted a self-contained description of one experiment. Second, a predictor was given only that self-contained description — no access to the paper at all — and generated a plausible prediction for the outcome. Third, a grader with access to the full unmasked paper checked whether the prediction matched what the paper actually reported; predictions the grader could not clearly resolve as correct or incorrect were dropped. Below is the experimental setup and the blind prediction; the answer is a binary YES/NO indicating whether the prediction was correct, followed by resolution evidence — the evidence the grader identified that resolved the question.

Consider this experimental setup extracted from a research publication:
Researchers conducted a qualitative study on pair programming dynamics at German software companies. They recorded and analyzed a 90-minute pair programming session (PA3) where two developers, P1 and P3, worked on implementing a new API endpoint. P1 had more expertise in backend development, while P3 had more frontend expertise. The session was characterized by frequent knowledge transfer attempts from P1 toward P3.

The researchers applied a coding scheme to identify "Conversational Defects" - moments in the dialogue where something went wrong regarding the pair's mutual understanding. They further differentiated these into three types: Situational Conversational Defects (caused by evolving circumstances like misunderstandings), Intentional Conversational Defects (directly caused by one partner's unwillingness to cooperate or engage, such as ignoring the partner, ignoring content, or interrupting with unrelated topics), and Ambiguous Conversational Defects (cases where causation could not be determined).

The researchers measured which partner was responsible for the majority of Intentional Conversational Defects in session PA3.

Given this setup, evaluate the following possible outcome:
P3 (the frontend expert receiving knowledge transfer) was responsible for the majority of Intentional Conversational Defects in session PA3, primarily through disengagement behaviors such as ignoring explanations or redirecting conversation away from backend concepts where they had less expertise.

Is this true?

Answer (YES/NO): YES